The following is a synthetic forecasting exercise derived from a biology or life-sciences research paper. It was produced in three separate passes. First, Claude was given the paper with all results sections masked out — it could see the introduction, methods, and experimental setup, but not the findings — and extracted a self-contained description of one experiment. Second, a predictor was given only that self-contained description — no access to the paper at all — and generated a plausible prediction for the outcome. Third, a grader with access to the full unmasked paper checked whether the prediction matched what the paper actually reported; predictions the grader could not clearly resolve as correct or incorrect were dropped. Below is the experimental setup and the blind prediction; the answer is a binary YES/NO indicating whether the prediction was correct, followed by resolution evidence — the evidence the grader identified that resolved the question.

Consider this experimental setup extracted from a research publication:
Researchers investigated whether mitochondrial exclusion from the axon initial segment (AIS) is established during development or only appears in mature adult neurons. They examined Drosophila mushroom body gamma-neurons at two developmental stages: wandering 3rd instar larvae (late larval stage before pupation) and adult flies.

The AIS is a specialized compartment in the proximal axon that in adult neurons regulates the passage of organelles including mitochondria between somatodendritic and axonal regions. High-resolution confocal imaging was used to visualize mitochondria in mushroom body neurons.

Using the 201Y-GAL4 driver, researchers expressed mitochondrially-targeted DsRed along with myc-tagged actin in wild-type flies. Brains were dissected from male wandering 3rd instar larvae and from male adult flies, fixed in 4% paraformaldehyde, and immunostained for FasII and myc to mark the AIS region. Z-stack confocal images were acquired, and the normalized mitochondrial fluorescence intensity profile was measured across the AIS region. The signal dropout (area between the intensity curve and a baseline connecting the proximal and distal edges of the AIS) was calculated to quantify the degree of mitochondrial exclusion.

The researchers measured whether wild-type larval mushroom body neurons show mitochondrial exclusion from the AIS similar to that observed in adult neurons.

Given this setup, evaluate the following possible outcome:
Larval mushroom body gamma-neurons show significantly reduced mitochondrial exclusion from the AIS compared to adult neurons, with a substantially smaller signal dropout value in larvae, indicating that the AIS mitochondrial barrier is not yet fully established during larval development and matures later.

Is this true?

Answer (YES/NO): NO